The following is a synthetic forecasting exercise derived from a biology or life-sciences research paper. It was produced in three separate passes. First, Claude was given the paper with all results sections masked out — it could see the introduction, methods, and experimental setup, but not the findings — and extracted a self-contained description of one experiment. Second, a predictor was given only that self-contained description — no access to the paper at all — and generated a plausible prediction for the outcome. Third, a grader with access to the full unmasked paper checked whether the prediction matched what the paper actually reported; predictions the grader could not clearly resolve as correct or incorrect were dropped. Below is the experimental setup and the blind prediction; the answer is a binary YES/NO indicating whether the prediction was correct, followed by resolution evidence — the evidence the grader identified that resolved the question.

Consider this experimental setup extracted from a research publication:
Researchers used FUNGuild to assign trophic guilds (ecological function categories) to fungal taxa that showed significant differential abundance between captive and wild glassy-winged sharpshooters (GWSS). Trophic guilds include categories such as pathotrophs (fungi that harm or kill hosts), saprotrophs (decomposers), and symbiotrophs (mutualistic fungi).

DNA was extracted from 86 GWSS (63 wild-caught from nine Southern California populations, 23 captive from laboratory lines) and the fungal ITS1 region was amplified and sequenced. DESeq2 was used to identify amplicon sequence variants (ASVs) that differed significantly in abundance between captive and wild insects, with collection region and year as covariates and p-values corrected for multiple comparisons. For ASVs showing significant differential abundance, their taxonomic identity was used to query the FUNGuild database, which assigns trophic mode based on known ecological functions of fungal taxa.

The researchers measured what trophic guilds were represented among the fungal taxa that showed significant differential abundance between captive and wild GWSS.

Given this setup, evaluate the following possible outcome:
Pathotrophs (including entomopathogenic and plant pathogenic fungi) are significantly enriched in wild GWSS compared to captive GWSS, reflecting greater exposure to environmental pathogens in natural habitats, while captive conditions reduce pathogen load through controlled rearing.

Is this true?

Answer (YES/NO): NO